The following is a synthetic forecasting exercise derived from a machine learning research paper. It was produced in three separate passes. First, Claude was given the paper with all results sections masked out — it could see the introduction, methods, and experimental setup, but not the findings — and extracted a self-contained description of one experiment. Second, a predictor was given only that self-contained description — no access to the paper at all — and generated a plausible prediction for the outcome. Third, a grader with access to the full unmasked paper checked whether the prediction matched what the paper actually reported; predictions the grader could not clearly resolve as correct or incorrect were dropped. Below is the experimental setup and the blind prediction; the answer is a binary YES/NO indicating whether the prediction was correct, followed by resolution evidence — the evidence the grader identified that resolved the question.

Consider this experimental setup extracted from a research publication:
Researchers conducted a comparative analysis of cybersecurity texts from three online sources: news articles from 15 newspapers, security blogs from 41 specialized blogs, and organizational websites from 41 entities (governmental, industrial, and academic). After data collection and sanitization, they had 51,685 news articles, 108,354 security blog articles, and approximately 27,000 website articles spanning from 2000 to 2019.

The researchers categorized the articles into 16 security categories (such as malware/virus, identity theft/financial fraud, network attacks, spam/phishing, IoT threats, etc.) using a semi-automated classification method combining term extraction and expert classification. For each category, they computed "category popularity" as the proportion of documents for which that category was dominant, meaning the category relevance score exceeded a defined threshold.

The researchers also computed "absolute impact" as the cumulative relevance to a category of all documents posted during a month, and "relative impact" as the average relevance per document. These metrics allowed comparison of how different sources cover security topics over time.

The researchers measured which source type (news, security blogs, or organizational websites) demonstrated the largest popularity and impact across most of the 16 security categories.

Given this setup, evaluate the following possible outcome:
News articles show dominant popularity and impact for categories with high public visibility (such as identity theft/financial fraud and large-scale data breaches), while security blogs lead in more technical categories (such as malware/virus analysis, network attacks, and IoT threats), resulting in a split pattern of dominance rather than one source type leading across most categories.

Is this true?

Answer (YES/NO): NO